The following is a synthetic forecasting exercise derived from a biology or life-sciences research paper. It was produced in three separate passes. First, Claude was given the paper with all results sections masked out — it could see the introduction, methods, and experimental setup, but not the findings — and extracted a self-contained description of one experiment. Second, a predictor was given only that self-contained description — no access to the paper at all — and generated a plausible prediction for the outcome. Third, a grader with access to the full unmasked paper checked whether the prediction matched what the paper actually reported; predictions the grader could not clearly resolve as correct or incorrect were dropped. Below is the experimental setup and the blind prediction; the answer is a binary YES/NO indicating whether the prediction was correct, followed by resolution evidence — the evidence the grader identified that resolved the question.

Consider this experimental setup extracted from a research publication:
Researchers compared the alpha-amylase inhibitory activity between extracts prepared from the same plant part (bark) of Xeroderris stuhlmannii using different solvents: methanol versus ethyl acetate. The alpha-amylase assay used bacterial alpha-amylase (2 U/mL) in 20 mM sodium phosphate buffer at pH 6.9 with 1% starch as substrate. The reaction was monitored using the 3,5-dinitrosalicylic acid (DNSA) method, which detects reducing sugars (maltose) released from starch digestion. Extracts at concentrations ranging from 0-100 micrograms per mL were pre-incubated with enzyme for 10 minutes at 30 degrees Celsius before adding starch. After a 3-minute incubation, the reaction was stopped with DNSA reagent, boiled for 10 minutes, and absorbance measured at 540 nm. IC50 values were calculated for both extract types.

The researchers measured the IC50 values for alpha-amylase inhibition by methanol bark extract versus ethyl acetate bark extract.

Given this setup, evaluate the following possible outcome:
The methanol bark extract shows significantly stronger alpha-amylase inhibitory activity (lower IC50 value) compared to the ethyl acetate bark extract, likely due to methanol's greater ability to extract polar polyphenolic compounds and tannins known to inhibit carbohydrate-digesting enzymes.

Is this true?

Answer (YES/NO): NO